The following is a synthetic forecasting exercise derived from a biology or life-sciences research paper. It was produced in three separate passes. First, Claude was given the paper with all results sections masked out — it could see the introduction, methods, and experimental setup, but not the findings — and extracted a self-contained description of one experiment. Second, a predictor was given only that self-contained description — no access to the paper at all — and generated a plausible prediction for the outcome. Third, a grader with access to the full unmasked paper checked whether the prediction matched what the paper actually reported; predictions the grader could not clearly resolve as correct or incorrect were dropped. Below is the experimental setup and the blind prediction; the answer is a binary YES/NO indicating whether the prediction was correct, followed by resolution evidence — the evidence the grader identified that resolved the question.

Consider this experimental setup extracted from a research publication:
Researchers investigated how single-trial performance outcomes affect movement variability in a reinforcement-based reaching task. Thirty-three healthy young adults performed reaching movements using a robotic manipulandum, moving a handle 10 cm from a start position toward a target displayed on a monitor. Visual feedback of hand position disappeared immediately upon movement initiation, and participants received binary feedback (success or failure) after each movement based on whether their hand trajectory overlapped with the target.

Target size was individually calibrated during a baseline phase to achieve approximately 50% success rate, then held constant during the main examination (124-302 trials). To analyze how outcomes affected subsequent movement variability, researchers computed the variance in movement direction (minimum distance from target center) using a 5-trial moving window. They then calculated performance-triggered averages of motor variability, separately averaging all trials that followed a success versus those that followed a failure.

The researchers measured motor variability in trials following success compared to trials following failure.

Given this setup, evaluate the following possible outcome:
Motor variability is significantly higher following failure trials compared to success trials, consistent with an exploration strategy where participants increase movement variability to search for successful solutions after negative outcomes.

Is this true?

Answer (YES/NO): YES